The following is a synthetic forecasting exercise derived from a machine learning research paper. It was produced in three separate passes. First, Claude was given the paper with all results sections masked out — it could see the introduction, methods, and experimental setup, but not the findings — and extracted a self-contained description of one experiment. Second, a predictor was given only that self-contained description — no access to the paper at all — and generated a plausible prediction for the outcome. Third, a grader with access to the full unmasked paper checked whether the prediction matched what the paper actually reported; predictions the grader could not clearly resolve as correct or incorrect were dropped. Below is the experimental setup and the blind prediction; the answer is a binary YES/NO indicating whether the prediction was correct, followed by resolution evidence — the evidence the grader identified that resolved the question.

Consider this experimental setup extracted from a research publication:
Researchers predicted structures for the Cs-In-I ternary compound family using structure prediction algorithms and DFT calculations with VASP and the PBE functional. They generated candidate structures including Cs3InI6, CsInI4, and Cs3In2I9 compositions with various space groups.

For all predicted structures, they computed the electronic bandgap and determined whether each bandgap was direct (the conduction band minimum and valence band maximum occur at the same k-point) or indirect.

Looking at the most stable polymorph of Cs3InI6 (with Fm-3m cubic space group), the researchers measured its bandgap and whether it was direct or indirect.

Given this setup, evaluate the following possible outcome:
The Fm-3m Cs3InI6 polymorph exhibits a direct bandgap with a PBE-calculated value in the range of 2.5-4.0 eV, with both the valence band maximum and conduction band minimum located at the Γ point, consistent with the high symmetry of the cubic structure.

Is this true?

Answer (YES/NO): NO